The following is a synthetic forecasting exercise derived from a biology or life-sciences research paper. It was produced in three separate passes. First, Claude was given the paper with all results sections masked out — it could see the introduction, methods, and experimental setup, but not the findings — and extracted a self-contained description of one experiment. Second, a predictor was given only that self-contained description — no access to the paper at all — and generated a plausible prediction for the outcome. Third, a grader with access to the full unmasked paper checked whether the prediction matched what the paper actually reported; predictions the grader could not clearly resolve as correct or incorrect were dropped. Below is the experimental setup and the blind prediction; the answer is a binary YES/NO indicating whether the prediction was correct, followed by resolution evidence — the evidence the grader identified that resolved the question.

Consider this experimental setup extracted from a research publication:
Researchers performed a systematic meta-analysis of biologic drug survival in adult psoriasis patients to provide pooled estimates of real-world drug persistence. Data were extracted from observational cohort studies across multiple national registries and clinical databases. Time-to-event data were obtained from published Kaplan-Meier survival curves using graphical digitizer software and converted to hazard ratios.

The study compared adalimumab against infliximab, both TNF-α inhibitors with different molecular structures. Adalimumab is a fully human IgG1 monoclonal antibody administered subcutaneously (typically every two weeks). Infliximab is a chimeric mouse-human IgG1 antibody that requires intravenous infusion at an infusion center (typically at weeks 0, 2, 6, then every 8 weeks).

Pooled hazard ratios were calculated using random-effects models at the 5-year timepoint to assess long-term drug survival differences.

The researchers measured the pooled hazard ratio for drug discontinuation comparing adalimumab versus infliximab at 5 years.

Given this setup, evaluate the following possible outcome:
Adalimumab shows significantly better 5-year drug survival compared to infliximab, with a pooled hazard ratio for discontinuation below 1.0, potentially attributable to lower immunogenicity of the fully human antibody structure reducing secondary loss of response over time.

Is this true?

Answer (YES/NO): NO